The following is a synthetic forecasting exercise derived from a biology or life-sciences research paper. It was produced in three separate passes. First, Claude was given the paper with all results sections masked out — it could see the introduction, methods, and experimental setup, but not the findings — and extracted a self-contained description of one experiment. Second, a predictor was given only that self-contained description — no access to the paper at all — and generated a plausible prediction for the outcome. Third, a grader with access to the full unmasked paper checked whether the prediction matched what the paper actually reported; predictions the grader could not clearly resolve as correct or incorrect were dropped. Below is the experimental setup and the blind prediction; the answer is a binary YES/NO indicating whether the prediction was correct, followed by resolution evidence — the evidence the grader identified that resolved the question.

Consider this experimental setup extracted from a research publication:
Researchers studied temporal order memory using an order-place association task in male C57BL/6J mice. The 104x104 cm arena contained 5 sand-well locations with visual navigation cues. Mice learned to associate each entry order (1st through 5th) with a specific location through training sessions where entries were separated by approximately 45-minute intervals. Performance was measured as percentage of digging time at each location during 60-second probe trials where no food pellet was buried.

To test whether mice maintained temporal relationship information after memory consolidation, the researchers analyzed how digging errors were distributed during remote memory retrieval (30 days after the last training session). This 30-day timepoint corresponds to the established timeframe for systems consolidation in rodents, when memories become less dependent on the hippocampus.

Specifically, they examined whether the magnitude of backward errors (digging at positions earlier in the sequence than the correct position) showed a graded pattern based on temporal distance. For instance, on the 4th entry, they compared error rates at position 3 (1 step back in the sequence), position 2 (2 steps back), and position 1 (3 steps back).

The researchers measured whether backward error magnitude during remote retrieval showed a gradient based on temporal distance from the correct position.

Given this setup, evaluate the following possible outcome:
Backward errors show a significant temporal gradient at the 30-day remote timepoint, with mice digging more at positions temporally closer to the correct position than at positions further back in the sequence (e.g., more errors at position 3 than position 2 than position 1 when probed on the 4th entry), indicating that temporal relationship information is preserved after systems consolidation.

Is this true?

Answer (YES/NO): NO